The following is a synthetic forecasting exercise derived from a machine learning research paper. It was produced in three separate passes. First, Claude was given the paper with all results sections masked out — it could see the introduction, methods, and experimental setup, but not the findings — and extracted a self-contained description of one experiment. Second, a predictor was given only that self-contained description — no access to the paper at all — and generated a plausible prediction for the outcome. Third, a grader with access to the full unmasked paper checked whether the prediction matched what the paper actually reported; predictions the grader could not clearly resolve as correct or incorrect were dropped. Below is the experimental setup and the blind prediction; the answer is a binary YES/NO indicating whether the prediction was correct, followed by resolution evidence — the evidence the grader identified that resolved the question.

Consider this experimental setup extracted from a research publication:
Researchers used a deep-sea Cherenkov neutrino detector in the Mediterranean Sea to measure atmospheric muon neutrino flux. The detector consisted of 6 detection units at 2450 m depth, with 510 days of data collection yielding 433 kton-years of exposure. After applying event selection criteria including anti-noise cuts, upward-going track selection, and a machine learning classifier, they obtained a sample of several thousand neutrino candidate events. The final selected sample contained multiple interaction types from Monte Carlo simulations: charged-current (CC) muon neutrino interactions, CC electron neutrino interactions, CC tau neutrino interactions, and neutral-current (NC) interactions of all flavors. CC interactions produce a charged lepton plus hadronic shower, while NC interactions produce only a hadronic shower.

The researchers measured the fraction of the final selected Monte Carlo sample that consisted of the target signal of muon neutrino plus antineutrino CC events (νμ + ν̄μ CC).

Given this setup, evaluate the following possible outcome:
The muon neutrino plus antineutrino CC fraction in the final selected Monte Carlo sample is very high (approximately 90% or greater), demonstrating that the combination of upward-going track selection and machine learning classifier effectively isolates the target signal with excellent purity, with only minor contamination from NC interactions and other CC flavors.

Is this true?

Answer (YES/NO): NO